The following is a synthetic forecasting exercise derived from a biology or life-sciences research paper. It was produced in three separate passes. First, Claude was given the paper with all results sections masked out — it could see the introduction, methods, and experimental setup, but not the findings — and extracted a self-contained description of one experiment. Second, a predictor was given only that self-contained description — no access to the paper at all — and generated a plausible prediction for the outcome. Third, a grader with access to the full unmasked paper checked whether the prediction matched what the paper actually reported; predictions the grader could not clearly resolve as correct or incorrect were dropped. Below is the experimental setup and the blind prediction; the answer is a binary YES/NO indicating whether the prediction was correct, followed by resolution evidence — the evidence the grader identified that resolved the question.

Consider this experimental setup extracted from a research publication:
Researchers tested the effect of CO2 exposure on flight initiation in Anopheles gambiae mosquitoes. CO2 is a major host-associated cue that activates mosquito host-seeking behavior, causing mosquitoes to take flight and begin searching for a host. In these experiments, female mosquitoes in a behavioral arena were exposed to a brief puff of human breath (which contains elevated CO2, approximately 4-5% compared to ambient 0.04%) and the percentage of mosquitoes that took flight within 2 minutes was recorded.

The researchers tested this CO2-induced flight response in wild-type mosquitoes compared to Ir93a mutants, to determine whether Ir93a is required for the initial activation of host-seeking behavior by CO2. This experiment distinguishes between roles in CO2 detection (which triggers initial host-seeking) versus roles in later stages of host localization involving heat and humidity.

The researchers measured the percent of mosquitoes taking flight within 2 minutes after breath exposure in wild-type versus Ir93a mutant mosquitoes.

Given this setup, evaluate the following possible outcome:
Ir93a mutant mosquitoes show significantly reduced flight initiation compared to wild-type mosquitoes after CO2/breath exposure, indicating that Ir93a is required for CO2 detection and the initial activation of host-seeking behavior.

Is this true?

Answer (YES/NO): NO